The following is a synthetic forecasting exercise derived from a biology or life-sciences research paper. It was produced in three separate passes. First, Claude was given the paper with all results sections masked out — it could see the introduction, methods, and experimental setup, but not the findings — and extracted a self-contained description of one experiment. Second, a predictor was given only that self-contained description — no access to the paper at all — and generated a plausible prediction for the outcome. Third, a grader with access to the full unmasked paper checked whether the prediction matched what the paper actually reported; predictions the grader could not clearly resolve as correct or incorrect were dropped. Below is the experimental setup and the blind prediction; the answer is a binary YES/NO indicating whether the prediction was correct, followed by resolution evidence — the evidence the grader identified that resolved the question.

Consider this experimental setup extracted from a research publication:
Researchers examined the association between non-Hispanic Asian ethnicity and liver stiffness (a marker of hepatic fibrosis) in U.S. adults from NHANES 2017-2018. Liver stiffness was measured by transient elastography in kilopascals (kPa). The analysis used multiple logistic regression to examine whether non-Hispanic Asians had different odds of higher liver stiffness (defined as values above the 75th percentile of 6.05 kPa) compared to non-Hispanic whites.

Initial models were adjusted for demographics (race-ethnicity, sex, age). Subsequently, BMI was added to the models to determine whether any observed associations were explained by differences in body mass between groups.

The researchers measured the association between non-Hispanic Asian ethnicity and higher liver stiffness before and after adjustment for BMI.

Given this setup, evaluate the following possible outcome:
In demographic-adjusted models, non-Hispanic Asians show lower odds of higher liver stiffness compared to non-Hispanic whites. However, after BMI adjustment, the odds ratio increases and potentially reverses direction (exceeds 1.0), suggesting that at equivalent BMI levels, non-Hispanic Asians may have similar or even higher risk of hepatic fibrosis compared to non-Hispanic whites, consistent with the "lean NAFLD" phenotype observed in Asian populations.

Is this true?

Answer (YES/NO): NO